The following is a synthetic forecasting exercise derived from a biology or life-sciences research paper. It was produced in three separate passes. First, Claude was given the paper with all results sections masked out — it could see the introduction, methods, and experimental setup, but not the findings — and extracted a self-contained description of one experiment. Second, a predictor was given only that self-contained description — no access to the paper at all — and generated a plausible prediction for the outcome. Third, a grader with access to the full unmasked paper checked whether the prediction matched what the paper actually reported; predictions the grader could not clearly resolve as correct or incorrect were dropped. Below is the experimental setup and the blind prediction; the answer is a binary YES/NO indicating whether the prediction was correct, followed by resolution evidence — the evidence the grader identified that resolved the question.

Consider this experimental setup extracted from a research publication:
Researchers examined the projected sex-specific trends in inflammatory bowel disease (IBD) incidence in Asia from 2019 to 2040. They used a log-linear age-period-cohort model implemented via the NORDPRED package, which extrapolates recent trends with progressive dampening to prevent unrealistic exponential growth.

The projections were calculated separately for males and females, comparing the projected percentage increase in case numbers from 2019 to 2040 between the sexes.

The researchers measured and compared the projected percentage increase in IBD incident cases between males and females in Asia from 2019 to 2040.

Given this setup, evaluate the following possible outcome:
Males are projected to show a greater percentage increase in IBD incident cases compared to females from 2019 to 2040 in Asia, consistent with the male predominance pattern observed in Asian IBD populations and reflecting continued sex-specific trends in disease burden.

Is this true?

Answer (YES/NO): NO